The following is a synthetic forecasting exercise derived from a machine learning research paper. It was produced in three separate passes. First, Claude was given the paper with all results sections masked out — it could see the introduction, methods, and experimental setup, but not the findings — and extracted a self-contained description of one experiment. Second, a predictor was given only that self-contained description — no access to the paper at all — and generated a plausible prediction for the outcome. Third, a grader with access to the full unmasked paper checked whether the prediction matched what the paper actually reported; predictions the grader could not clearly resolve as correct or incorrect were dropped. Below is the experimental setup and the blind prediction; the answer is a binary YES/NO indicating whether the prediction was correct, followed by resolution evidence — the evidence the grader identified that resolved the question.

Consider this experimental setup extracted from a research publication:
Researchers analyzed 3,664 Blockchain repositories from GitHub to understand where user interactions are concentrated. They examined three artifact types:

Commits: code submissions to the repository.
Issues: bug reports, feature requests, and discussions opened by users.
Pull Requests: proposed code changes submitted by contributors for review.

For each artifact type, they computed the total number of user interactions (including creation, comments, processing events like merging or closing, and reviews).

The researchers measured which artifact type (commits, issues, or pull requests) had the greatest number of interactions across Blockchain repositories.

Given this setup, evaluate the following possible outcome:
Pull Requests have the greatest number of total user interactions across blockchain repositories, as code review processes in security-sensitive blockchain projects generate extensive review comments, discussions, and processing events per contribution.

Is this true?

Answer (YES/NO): NO